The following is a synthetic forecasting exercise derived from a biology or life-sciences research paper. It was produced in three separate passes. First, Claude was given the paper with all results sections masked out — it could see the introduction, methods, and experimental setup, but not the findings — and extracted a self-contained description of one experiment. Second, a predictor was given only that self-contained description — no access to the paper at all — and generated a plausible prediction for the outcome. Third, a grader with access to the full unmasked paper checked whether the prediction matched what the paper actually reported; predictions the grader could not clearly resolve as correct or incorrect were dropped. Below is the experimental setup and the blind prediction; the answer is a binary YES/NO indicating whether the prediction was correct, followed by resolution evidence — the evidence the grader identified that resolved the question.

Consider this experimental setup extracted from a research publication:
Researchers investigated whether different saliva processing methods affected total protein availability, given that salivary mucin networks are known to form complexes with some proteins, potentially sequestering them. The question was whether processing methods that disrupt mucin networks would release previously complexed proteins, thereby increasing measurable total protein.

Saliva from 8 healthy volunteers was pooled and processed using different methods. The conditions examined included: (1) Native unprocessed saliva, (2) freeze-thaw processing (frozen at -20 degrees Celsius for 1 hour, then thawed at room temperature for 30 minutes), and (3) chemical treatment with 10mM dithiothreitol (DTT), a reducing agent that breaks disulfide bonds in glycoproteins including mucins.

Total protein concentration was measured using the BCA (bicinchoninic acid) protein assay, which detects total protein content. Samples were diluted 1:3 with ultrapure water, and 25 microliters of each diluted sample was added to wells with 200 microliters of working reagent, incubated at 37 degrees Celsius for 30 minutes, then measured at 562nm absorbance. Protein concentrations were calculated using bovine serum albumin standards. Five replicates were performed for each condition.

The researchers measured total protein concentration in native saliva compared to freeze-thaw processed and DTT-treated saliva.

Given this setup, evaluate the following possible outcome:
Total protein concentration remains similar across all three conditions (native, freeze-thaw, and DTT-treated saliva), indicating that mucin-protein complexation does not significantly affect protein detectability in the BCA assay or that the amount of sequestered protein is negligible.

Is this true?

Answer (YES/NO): NO